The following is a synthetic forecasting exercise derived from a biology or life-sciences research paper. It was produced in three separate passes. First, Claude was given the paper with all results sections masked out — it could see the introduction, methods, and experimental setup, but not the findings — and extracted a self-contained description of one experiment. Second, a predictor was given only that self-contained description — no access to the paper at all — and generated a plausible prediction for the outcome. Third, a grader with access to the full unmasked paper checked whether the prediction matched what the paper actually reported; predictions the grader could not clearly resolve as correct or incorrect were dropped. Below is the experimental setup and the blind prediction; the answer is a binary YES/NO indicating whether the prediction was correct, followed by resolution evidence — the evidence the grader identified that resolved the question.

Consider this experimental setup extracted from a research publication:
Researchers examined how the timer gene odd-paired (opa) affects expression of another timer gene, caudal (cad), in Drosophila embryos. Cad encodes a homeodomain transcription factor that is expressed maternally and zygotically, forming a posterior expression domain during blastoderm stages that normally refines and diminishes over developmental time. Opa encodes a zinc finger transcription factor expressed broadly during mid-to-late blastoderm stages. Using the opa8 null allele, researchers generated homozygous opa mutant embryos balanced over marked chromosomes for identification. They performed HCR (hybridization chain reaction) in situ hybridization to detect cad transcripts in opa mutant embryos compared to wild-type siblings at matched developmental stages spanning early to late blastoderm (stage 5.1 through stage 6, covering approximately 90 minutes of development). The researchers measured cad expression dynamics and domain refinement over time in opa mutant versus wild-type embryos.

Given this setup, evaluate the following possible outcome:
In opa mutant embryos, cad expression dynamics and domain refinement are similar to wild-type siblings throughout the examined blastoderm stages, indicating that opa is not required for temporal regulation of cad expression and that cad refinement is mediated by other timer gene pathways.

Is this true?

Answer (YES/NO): NO